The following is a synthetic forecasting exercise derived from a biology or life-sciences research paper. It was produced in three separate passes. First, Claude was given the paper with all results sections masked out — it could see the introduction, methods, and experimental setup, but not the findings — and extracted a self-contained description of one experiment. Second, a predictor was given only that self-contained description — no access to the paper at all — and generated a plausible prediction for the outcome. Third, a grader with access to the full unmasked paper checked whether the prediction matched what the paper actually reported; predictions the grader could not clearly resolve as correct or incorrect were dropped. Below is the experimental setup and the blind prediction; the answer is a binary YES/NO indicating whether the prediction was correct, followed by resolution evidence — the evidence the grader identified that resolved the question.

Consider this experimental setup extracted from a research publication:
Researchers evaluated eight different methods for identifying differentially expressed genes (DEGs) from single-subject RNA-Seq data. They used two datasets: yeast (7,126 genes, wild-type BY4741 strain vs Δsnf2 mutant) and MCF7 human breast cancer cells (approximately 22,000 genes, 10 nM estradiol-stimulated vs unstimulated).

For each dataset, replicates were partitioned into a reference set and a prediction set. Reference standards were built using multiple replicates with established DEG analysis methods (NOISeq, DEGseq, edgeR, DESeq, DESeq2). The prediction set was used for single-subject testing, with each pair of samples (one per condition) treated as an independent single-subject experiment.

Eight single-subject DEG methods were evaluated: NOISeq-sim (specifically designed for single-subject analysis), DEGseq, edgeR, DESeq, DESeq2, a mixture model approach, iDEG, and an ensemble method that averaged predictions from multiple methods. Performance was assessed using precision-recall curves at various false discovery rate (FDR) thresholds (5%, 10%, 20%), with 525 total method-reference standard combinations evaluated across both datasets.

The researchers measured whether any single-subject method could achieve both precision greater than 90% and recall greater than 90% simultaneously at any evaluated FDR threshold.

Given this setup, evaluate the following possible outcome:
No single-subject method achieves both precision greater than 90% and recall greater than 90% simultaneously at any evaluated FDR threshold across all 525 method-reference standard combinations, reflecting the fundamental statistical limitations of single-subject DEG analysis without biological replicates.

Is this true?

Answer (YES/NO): YES